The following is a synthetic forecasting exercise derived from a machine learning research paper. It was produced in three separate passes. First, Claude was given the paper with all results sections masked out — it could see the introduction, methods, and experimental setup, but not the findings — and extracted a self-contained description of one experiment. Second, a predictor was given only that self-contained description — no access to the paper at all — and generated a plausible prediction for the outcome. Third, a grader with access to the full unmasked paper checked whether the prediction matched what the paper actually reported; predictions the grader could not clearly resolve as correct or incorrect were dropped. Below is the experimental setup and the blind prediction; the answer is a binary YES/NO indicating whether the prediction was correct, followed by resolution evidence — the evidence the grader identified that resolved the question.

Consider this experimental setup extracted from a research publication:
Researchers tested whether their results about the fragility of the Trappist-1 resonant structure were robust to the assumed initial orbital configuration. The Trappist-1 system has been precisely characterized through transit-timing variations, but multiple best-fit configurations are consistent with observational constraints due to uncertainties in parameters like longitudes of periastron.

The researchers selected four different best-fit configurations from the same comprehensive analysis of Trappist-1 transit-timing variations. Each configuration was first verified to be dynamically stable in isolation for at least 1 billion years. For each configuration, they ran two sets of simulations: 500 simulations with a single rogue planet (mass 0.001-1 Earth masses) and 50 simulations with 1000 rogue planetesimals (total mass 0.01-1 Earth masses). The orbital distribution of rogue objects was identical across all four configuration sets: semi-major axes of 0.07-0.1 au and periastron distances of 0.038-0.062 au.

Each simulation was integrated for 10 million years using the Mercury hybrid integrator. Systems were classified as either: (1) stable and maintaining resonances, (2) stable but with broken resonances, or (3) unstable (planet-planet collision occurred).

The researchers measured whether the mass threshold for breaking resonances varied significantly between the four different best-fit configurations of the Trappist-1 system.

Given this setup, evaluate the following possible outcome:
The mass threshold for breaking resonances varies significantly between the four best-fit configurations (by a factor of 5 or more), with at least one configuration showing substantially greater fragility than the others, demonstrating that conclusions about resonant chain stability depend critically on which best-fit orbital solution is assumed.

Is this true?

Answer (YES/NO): NO